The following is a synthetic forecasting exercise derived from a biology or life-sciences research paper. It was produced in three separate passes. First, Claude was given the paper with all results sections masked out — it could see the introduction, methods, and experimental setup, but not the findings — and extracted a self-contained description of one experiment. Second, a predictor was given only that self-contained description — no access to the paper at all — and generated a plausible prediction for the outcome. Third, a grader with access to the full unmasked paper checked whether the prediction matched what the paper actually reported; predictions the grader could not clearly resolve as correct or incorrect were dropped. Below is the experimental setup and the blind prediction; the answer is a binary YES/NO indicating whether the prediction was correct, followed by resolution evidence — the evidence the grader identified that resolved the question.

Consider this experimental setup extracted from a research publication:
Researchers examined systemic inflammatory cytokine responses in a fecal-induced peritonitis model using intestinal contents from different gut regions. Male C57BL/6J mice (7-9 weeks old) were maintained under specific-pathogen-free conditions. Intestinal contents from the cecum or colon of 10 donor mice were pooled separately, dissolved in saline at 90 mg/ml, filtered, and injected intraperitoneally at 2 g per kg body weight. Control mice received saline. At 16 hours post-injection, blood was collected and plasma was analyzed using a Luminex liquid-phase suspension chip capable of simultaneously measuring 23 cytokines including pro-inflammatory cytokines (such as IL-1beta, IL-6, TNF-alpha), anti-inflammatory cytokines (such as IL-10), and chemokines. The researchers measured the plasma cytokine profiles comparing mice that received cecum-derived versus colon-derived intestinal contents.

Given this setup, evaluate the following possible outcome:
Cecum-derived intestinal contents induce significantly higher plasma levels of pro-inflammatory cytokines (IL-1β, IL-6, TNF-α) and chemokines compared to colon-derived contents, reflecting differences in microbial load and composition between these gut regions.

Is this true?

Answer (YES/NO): YES